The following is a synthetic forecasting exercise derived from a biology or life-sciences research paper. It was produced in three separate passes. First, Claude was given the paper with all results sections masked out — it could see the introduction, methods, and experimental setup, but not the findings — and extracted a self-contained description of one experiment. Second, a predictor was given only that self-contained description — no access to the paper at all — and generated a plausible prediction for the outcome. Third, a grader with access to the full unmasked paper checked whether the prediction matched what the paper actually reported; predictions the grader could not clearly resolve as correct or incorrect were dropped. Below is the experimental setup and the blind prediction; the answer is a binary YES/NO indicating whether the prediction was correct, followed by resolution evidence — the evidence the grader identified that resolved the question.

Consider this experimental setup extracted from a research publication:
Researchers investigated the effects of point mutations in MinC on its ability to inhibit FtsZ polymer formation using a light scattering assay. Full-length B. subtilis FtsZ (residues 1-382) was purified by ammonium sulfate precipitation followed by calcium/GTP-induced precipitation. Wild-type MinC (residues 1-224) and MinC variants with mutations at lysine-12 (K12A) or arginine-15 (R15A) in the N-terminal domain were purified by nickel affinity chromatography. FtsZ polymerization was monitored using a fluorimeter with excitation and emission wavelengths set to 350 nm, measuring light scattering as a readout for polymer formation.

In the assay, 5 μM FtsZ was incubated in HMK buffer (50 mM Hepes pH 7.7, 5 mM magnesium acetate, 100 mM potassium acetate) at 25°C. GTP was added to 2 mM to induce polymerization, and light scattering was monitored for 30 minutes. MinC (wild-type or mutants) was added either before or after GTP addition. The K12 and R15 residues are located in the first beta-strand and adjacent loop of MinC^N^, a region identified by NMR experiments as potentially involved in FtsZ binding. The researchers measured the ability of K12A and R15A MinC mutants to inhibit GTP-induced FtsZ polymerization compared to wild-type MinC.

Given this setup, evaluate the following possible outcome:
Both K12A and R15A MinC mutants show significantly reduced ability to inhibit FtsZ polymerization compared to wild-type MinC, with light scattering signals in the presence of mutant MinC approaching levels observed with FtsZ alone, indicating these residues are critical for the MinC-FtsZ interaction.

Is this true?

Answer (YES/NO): NO